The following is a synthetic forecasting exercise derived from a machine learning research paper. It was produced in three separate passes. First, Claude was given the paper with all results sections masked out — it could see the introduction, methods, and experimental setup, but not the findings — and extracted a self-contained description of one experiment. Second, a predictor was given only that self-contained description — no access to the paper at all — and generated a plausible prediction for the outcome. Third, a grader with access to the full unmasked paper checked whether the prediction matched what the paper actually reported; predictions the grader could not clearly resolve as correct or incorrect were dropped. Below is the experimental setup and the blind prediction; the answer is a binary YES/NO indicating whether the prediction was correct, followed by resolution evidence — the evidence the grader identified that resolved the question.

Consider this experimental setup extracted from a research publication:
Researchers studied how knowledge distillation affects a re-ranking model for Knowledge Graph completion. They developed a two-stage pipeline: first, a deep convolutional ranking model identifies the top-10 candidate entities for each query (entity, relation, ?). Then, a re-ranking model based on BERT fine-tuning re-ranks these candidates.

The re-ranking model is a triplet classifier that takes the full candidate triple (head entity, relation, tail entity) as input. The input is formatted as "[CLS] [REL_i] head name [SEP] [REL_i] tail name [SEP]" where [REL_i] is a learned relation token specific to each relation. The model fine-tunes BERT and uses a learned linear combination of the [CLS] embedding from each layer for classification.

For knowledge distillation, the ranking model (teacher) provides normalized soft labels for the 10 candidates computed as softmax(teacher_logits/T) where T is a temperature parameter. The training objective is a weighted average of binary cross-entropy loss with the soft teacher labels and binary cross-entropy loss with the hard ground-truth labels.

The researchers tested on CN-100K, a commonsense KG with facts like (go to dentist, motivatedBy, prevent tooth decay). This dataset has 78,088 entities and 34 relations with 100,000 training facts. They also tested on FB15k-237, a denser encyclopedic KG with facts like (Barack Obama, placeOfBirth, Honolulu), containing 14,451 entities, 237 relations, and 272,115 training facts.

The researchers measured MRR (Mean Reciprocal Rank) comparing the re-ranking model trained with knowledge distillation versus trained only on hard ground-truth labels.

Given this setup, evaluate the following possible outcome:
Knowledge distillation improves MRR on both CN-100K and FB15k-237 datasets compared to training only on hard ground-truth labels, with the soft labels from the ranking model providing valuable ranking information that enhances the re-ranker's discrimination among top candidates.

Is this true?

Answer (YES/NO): YES